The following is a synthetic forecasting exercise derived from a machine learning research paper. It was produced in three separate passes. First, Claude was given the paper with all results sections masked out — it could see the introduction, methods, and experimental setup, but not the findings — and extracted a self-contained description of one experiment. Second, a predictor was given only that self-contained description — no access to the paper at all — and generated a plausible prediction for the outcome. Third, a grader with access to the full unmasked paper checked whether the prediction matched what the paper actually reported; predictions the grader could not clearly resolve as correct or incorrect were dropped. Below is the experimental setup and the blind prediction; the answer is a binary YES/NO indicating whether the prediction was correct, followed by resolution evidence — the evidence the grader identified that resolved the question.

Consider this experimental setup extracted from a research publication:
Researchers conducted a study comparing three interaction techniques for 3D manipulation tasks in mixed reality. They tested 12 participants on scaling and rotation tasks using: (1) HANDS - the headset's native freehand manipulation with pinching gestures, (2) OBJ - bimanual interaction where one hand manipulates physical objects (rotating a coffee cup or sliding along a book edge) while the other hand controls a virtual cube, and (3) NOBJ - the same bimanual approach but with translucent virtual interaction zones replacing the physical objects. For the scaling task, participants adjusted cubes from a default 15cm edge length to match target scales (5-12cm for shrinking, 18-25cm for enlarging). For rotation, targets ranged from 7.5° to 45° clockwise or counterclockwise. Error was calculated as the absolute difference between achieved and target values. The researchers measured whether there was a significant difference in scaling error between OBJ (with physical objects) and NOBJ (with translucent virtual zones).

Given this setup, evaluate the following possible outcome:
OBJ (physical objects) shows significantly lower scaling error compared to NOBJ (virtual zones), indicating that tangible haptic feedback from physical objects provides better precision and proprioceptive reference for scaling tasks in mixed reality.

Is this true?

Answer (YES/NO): YES